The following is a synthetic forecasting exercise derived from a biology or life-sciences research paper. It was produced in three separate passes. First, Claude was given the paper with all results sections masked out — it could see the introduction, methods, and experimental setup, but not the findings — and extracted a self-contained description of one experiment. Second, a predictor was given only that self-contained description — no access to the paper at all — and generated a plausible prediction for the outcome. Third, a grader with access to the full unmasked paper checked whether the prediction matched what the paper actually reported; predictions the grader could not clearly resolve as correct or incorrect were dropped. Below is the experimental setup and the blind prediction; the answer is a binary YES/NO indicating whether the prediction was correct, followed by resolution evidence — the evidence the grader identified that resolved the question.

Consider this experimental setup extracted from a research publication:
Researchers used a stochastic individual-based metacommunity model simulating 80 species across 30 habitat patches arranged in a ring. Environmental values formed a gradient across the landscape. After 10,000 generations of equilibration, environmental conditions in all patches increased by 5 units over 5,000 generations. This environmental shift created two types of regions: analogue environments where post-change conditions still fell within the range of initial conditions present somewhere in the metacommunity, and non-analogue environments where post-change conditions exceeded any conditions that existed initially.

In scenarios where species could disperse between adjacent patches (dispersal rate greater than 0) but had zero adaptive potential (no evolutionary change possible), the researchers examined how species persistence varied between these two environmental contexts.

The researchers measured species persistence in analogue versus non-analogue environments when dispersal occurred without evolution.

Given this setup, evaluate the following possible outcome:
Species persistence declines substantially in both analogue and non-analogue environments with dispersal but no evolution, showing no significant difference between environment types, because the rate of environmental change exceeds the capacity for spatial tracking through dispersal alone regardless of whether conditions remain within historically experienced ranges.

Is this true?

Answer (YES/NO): NO